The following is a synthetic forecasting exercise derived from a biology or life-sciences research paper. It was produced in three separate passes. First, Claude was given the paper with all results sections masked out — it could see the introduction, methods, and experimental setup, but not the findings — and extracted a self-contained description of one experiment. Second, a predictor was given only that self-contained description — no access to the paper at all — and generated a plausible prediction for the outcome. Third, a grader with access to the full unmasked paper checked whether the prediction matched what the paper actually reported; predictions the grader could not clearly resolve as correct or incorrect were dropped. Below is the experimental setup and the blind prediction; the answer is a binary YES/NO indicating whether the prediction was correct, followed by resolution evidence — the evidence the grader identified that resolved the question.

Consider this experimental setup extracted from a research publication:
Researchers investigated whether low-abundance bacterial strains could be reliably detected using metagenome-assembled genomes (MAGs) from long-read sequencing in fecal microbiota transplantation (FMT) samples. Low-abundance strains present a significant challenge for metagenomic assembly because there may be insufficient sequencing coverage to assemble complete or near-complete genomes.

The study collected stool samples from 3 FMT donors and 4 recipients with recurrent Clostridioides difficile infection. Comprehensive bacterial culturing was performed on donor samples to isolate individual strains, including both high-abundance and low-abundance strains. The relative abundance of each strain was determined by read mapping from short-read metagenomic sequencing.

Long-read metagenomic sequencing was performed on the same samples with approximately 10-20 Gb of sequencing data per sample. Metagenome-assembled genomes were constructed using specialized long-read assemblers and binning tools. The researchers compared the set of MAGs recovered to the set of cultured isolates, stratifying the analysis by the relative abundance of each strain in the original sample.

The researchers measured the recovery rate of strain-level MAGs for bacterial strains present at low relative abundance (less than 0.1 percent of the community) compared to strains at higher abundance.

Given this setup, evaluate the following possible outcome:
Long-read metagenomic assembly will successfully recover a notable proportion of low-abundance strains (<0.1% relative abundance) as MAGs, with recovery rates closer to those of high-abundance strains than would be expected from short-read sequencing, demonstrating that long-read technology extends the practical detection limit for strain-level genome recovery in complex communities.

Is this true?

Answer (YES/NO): NO